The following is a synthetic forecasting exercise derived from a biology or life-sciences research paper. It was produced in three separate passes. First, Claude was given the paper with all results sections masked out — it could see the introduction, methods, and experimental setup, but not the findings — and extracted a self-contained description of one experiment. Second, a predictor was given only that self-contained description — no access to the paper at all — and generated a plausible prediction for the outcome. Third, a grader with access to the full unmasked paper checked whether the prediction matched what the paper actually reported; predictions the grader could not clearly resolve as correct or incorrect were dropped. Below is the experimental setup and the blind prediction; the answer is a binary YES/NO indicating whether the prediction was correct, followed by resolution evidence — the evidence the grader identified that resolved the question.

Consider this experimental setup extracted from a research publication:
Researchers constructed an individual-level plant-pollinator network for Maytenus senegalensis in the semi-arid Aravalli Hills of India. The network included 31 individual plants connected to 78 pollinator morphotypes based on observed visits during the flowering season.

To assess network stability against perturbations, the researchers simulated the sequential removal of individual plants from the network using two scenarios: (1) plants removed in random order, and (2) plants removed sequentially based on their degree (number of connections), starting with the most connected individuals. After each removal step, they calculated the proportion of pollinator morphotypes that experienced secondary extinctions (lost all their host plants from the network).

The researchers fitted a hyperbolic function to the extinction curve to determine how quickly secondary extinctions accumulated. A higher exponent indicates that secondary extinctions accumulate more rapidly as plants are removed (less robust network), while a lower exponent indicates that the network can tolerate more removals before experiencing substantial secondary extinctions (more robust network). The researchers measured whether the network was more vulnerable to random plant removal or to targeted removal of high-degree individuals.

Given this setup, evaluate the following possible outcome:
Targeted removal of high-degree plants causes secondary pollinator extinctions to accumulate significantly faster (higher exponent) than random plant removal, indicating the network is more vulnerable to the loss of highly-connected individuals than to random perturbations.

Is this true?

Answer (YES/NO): NO